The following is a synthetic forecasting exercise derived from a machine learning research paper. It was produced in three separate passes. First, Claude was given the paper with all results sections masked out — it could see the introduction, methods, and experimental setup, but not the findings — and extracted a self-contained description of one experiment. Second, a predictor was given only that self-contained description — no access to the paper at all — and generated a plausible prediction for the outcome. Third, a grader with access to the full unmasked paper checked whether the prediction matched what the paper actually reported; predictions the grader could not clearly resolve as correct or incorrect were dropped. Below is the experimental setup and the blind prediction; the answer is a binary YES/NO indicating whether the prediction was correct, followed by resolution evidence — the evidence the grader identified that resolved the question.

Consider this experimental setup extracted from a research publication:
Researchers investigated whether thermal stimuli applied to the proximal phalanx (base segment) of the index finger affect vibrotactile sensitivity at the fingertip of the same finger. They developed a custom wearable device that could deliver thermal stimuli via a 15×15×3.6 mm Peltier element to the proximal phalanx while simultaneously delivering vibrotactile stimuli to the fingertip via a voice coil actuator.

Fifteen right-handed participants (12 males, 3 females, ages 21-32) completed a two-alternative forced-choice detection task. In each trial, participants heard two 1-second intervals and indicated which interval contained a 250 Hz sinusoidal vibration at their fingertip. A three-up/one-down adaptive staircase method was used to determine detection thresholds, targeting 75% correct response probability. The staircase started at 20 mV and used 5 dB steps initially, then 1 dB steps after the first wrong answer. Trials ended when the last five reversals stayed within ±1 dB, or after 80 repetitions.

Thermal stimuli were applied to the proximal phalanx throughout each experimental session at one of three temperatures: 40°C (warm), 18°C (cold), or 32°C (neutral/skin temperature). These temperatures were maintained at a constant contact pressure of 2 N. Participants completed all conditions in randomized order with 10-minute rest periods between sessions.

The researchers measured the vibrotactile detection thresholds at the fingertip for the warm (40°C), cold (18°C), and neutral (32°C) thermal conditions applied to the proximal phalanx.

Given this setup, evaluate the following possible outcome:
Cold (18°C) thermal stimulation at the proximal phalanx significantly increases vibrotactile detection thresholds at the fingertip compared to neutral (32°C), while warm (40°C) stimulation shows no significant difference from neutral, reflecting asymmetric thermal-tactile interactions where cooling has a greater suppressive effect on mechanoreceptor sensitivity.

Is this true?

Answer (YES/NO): NO